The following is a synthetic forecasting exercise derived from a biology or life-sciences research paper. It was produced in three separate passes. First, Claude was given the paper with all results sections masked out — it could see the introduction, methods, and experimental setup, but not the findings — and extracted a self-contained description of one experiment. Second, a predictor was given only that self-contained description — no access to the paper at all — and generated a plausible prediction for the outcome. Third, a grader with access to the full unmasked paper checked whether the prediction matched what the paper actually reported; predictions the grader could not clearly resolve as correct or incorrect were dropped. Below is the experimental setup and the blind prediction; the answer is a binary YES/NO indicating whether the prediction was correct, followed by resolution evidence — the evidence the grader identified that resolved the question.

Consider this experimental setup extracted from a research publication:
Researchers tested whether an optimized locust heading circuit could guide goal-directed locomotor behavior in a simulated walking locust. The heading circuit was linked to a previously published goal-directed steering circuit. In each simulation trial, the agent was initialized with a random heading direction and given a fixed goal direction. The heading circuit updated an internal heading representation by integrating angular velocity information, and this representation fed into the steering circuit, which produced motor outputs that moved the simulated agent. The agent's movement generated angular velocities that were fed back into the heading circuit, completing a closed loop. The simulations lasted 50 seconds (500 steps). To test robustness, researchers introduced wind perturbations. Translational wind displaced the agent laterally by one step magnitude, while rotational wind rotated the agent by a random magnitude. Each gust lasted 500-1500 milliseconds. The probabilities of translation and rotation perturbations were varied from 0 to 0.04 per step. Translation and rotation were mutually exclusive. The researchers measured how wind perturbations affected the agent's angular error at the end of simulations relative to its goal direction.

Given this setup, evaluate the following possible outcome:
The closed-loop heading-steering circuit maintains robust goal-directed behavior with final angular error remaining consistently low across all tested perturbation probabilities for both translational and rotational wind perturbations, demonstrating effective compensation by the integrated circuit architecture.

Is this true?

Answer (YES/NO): YES